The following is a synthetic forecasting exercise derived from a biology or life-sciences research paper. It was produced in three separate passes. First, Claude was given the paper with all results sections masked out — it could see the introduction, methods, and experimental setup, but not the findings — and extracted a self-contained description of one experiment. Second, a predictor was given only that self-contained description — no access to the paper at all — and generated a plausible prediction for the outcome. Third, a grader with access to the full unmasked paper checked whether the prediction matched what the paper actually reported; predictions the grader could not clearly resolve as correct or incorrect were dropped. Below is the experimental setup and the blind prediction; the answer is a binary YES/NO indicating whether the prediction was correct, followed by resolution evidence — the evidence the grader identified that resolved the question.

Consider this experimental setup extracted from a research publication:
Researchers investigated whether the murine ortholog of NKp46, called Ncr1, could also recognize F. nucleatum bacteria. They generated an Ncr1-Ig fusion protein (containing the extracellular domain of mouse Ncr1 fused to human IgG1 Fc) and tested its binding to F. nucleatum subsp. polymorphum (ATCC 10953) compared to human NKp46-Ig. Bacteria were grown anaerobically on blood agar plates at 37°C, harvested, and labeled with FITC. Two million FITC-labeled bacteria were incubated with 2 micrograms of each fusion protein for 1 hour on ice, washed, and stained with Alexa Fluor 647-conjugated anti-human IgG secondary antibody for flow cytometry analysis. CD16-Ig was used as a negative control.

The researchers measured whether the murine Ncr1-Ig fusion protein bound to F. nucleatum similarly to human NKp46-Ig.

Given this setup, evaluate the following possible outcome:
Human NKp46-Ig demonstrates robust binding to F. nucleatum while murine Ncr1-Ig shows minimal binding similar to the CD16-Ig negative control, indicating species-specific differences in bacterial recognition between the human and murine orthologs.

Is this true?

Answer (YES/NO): NO